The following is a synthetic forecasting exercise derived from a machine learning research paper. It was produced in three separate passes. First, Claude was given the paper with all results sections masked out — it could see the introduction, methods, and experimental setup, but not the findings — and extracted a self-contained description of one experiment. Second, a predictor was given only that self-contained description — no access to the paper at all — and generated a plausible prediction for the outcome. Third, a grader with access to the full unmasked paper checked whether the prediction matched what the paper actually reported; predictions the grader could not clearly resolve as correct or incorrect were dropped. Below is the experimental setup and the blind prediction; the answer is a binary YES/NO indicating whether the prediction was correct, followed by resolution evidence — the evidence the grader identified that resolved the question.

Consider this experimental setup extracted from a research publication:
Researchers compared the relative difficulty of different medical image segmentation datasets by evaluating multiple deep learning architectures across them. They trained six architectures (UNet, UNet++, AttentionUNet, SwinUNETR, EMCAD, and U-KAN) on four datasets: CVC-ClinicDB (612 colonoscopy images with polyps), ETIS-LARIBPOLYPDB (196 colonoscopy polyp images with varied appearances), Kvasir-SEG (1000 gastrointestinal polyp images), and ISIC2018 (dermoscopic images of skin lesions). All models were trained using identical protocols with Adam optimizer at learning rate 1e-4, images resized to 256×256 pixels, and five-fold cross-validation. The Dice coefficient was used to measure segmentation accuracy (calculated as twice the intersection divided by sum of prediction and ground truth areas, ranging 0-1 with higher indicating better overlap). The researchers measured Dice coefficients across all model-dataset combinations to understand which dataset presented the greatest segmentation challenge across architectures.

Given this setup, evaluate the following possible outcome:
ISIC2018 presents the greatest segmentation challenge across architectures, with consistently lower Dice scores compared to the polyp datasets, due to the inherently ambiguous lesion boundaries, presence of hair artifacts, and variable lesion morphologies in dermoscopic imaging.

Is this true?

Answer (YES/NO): NO